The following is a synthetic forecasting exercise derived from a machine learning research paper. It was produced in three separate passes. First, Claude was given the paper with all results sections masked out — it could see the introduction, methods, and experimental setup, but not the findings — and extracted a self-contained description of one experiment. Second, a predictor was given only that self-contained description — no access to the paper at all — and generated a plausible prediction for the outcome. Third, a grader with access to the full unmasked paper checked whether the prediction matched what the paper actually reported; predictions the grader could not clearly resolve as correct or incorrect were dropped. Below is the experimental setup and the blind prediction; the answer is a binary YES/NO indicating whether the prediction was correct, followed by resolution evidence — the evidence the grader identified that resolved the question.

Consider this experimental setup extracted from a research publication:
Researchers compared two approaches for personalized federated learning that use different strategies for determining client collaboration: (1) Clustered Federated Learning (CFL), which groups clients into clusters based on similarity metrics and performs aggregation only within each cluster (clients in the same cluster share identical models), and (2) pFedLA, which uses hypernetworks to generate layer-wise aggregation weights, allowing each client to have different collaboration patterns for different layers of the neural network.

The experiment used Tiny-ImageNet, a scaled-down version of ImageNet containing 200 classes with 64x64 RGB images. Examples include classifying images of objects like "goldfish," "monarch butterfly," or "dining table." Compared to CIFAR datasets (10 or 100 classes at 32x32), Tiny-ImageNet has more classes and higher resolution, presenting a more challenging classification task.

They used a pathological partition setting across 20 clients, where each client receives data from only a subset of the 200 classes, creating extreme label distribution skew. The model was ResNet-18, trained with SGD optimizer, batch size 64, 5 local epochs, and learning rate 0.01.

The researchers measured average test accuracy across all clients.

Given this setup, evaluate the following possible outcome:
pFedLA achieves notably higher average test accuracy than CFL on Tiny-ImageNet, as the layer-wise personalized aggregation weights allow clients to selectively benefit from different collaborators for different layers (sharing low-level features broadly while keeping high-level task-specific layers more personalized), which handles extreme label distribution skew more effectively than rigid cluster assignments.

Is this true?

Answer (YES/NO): NO